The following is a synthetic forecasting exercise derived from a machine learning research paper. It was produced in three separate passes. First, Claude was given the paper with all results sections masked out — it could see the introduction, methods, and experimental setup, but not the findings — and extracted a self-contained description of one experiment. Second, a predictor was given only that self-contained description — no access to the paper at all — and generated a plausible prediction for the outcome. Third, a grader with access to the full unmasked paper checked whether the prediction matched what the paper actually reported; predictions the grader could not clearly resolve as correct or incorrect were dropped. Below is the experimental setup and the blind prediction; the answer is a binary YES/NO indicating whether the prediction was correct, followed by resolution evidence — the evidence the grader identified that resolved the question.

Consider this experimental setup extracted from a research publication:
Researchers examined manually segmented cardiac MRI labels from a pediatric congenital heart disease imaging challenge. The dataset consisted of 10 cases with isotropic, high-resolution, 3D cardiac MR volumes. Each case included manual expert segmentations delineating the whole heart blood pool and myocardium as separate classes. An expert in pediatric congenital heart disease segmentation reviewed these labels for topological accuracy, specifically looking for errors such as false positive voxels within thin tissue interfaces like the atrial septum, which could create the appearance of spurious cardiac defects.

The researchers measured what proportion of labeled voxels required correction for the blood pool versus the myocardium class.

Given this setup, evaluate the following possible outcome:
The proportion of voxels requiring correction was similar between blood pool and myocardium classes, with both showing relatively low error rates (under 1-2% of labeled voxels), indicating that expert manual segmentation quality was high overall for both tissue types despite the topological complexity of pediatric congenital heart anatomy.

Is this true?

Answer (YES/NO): NO